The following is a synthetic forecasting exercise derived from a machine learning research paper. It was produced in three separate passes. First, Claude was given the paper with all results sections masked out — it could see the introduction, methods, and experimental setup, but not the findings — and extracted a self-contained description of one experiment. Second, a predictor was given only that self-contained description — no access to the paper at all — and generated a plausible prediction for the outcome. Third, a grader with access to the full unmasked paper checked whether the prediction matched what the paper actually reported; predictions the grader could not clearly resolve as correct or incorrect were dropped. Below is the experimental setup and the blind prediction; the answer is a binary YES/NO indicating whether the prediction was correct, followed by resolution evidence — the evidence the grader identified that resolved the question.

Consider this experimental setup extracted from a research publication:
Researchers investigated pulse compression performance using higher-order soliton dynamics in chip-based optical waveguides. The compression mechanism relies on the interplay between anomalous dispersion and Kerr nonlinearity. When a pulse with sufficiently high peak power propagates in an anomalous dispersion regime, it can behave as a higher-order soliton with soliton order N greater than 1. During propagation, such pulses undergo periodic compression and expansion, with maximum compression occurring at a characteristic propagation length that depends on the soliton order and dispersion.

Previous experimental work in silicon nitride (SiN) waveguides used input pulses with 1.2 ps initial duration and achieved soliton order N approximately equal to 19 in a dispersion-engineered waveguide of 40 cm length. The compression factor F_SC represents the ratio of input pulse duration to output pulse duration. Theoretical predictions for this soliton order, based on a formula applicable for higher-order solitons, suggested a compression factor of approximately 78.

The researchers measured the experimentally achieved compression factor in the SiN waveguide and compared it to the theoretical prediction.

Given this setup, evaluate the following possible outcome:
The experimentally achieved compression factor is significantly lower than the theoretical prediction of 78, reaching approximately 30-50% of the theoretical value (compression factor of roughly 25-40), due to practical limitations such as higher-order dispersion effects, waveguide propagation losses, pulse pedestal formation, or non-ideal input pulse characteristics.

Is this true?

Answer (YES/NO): NO